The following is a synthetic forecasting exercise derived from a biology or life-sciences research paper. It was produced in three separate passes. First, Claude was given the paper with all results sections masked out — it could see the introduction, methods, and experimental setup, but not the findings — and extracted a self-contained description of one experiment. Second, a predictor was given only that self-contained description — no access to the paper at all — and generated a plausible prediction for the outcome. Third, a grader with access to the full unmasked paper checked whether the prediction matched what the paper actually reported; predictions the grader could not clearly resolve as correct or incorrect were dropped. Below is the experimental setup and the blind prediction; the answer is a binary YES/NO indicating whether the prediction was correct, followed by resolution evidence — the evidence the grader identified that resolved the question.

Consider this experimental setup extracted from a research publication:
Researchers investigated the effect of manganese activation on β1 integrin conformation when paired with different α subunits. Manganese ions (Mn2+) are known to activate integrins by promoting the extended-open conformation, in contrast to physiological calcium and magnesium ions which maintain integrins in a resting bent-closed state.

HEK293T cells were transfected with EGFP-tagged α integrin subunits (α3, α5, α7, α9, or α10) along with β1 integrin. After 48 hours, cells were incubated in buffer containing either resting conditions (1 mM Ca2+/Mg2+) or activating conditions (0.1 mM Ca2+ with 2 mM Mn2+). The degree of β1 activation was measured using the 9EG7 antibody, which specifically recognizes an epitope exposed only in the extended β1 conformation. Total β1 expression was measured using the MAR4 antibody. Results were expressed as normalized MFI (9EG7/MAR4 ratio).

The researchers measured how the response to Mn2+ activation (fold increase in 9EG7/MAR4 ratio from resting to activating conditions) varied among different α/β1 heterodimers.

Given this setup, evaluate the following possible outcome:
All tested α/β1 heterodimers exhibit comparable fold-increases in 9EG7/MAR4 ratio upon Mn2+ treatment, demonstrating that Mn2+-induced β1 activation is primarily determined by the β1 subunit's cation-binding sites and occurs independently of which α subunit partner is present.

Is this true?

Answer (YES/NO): NO